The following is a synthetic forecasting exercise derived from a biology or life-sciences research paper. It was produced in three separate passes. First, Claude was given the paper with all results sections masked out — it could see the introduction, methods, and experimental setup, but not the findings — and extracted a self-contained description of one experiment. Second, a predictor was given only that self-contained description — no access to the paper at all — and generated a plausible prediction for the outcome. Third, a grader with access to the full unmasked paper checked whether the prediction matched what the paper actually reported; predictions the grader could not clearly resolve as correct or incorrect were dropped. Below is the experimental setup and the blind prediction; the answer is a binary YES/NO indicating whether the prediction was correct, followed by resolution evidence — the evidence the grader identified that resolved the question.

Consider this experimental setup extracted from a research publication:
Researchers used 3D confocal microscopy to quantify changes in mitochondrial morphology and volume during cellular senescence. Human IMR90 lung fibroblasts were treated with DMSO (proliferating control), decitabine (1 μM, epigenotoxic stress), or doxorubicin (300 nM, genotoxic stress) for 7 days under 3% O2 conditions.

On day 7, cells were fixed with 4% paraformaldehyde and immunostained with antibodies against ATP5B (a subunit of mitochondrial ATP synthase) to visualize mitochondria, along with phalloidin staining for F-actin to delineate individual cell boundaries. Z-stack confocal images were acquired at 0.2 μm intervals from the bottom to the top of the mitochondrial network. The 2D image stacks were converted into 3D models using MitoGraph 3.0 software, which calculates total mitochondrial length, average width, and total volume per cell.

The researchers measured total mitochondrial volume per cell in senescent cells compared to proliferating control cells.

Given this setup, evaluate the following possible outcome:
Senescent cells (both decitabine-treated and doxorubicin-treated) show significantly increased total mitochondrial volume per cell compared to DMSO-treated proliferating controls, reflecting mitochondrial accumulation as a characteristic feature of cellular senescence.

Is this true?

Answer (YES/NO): YES